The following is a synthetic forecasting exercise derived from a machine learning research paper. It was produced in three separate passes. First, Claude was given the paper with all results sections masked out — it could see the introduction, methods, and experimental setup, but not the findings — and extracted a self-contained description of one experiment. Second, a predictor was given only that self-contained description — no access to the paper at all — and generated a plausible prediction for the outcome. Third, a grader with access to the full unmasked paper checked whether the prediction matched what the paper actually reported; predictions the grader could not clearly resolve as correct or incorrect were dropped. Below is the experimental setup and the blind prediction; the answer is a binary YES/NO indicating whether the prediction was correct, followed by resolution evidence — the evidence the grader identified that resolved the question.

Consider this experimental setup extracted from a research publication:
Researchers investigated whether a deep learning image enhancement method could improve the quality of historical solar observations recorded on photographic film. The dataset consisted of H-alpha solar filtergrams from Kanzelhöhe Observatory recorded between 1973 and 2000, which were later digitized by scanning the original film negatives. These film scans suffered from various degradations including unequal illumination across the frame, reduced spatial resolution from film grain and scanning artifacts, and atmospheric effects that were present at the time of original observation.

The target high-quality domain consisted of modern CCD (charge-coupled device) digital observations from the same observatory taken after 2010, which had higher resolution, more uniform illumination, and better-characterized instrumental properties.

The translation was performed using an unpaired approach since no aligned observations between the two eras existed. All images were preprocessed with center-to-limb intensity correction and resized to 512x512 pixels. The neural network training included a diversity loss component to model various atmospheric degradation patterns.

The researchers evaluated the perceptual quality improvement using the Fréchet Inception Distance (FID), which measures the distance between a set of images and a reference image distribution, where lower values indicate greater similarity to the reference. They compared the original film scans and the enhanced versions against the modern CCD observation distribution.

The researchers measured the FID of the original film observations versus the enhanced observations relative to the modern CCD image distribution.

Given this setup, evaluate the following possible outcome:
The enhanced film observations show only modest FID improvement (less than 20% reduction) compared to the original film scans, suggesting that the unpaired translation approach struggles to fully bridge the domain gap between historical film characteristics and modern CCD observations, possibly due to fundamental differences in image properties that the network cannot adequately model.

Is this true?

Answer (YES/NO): NO